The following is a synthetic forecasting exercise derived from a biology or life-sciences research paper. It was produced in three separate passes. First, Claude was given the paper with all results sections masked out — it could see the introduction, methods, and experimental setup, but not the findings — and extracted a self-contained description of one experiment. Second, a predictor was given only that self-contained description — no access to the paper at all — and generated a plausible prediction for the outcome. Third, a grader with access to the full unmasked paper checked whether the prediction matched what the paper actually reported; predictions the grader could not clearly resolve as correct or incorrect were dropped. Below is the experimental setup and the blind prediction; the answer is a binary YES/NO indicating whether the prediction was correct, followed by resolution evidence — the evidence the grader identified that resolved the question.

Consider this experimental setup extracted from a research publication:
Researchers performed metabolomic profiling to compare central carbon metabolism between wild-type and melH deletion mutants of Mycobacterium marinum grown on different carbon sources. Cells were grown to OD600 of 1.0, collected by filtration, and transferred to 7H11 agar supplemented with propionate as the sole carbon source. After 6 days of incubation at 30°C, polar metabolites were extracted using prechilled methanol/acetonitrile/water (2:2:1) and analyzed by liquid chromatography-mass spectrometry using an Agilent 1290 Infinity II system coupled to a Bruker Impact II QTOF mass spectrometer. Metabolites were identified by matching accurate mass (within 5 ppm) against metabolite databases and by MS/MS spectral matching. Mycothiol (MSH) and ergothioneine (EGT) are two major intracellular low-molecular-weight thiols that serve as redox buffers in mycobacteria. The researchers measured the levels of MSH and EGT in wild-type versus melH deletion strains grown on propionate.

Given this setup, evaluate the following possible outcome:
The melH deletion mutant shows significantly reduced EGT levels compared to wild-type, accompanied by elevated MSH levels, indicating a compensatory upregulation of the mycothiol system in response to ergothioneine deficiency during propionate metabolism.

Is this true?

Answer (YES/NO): NO